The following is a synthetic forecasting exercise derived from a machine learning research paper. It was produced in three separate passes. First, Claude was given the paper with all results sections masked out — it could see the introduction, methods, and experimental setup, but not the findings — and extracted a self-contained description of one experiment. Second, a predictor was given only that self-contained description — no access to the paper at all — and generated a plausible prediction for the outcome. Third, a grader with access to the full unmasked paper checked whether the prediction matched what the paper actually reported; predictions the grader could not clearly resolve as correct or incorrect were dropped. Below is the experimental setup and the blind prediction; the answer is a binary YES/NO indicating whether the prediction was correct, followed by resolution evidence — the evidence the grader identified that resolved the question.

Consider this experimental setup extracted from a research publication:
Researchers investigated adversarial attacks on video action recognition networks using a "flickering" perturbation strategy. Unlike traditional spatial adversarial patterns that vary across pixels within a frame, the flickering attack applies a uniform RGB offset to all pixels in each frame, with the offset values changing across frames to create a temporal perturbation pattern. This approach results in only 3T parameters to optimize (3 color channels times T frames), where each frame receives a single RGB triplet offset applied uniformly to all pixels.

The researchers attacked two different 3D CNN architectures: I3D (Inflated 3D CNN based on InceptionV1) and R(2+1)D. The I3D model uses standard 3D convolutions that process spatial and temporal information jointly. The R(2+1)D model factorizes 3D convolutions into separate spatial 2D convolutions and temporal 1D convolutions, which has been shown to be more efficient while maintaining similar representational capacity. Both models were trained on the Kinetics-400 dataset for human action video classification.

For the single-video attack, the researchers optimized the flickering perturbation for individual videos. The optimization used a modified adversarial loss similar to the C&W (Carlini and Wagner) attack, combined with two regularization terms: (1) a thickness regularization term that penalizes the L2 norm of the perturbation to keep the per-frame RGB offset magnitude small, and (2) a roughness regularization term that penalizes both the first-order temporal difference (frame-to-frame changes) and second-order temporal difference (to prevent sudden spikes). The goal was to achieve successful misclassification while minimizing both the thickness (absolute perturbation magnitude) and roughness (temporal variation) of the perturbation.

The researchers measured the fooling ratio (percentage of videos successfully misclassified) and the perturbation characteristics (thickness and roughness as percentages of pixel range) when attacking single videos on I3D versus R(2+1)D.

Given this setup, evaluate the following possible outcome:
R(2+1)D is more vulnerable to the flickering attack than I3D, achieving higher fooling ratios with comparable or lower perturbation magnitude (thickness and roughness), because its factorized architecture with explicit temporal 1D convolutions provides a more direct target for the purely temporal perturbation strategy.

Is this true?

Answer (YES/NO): NO